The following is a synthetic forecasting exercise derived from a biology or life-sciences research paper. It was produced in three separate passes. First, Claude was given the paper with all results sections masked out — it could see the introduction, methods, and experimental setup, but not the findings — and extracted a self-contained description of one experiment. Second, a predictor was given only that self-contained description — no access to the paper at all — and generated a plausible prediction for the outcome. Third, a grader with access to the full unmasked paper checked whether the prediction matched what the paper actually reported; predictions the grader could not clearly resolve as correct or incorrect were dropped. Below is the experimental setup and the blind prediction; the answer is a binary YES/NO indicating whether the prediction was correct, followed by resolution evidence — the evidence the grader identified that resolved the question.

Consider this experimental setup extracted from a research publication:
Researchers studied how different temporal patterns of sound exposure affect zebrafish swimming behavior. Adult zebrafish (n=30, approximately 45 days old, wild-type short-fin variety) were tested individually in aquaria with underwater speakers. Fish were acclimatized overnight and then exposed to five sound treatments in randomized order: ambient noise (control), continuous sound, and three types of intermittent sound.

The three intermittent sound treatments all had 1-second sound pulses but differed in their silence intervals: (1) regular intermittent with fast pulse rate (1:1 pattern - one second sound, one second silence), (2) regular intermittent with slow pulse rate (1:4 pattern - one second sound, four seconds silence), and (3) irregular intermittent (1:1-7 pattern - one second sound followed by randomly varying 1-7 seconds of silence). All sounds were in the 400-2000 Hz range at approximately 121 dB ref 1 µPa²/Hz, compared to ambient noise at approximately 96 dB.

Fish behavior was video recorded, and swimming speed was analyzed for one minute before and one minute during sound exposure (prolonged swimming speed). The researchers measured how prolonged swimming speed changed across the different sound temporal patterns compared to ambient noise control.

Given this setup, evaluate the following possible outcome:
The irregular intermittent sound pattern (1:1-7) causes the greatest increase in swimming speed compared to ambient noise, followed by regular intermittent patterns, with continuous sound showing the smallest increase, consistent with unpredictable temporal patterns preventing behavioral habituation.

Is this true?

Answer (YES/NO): NO